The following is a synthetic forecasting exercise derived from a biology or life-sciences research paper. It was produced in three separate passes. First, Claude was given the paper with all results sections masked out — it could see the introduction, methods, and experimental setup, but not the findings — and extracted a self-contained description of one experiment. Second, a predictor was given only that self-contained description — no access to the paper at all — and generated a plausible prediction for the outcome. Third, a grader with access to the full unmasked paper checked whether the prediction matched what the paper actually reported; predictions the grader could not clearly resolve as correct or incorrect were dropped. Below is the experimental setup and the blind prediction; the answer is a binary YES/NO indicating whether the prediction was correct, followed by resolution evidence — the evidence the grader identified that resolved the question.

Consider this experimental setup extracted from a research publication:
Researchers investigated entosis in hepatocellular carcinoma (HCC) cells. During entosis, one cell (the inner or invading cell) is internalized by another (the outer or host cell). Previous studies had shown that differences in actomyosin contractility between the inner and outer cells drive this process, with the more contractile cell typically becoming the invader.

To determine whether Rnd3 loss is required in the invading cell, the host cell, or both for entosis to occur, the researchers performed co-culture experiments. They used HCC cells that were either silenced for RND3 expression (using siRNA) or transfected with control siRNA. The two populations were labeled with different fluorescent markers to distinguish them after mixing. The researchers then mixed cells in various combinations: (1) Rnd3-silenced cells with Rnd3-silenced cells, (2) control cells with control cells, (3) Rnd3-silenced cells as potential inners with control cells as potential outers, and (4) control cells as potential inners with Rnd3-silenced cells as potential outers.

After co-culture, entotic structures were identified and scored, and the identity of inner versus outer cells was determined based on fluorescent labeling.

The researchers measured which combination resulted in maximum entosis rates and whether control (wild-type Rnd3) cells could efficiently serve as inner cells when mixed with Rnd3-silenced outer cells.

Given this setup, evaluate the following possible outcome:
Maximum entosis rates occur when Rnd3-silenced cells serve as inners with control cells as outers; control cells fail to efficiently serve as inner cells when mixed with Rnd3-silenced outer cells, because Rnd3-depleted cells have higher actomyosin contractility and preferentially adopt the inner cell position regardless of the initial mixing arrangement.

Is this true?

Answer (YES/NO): NO